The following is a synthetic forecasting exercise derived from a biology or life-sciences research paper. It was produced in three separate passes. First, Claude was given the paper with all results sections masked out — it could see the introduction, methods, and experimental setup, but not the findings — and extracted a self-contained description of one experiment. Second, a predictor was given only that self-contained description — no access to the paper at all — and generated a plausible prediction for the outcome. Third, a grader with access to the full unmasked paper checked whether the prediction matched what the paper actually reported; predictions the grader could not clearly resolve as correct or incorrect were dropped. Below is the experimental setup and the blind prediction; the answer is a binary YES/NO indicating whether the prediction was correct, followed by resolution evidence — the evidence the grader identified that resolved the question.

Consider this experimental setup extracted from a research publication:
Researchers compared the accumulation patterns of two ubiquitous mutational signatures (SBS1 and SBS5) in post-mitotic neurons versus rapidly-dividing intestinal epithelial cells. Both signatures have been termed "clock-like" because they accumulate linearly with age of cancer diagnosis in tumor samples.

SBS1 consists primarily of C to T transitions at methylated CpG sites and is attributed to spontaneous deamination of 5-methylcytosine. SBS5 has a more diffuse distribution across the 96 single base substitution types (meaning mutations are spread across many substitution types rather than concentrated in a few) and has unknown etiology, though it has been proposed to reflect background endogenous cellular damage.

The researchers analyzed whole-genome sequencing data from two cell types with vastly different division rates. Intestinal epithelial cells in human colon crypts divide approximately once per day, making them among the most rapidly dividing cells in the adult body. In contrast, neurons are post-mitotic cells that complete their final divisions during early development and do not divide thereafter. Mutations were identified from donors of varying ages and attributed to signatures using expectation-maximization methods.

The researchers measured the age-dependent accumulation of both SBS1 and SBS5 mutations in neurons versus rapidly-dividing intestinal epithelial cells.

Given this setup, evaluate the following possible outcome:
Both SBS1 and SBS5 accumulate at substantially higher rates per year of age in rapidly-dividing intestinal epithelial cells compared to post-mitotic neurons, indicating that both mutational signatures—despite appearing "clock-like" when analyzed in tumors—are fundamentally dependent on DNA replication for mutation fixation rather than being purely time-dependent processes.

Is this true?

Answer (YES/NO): NO